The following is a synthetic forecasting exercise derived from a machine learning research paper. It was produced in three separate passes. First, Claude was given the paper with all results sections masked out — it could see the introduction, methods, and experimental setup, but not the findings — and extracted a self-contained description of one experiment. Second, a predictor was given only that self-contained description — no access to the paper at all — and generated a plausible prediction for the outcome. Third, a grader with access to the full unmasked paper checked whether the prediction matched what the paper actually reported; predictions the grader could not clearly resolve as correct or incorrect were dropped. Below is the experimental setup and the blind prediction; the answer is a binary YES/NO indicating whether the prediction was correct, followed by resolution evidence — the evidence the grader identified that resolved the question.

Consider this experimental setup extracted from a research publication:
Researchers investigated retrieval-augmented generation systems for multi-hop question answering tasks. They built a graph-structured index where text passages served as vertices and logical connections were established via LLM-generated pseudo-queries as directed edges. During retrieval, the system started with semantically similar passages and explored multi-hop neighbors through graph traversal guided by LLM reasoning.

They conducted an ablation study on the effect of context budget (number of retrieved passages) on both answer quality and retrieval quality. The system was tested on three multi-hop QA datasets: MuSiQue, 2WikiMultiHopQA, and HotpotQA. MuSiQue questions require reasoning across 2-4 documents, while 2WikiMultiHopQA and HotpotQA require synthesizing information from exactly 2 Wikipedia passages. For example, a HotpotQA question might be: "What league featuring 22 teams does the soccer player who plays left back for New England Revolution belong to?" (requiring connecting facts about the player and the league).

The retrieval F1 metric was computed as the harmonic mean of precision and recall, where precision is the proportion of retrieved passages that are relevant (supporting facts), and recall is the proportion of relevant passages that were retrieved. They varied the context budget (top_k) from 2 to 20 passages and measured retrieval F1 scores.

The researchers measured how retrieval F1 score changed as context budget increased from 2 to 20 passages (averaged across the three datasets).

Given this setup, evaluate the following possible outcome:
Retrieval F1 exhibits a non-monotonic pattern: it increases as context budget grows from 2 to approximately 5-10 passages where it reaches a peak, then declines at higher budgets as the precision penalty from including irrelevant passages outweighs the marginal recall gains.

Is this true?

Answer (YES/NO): NO